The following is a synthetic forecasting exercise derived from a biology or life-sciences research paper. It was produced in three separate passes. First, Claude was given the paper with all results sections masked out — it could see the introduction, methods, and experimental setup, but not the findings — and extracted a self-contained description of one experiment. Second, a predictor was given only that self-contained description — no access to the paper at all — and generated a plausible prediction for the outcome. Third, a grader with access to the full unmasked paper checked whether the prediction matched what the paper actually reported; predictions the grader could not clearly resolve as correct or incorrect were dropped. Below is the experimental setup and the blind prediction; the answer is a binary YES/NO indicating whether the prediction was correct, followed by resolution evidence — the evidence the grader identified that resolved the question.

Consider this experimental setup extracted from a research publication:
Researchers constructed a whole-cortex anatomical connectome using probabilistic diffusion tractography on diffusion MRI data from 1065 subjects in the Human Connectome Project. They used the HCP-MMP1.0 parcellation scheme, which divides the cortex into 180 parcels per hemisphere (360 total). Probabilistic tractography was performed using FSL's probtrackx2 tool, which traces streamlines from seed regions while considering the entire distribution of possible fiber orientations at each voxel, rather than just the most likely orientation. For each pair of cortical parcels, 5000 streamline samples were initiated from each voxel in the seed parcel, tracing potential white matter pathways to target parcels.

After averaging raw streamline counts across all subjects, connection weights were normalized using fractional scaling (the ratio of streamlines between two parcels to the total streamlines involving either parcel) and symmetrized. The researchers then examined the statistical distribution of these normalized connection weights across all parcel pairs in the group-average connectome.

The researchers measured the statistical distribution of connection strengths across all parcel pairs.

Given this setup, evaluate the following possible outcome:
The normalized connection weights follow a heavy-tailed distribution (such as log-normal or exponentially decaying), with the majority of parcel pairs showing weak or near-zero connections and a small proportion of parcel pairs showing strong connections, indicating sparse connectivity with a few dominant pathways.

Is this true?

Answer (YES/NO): NO